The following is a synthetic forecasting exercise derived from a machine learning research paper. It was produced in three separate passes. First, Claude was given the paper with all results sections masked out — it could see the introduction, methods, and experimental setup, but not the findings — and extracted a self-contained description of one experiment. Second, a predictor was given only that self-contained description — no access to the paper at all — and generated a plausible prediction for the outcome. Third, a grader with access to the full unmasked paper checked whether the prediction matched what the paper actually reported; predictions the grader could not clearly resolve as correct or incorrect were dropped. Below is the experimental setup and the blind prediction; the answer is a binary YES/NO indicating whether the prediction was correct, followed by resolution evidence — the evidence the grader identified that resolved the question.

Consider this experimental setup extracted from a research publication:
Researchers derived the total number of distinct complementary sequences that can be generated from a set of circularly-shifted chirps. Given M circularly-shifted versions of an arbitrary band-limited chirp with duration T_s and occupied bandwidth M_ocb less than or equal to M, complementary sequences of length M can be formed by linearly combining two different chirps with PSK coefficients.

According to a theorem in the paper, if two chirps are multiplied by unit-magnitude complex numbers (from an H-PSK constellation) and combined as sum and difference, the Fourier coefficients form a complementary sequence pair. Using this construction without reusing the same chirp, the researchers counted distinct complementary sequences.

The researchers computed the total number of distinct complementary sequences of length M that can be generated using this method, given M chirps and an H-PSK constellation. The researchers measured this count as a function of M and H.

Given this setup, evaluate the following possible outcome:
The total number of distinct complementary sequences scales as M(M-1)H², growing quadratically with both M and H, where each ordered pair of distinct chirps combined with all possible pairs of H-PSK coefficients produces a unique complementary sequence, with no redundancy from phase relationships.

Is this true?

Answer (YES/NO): NO